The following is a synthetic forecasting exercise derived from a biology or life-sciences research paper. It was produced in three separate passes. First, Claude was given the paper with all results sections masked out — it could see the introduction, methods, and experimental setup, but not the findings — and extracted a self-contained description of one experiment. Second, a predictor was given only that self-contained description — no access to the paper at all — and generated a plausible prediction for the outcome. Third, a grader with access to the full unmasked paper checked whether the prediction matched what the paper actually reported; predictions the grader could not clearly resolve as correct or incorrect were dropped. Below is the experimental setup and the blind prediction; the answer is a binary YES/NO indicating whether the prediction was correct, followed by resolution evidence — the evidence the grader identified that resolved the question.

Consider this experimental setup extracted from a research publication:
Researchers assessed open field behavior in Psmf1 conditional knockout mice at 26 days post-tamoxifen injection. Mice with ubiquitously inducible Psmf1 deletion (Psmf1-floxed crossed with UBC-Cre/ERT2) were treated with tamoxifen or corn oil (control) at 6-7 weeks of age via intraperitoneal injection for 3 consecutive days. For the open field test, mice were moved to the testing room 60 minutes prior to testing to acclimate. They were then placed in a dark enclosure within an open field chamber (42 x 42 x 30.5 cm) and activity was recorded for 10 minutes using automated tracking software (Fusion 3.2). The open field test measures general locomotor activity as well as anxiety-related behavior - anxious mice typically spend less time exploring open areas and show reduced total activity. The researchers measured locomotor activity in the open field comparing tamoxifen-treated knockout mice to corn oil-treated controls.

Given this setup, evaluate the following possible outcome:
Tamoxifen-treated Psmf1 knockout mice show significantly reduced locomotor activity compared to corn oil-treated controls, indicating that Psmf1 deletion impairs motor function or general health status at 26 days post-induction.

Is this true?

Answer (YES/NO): NO